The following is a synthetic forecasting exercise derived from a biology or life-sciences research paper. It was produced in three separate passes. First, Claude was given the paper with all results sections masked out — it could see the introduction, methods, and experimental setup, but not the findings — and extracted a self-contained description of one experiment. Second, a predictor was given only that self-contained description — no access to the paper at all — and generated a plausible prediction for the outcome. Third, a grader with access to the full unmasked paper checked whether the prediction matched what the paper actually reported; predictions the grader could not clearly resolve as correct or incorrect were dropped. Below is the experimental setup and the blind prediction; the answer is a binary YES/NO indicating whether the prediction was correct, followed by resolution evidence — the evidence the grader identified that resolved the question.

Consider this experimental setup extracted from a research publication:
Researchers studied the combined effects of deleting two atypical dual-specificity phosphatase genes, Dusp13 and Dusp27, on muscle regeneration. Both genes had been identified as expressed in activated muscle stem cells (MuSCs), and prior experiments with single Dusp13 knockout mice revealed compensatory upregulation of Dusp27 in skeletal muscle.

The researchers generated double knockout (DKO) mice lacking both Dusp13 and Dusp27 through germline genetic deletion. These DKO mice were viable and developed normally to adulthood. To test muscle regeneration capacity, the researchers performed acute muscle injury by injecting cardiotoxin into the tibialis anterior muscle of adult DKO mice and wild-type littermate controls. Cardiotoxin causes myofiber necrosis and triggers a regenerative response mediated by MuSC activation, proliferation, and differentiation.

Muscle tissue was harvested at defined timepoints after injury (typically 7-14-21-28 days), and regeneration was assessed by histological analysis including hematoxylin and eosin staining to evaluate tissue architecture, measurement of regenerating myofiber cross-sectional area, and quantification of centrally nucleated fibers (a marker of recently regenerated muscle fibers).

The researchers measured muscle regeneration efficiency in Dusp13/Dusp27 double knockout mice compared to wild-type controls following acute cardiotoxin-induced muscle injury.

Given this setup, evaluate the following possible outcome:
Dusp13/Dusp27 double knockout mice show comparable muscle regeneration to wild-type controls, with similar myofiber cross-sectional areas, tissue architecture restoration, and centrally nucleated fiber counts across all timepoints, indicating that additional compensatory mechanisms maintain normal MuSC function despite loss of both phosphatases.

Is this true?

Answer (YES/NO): NO